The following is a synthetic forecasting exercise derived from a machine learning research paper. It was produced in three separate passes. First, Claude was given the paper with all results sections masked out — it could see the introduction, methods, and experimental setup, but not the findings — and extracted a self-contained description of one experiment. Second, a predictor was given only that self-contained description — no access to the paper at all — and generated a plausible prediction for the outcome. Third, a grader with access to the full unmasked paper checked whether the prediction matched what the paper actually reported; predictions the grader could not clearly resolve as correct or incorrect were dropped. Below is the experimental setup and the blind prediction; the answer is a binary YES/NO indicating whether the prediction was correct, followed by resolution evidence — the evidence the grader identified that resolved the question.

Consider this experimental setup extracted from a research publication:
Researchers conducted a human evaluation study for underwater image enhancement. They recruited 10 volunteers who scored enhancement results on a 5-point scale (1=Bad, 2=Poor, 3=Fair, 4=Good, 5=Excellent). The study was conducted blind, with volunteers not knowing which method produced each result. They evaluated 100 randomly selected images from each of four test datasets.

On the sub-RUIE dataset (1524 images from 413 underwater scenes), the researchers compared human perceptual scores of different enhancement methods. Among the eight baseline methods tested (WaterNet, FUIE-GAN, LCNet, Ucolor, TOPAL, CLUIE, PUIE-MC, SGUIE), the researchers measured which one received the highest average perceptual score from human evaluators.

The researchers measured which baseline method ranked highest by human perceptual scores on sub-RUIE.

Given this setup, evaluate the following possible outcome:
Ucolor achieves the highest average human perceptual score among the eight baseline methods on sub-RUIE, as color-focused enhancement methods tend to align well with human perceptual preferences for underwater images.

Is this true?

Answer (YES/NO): NO